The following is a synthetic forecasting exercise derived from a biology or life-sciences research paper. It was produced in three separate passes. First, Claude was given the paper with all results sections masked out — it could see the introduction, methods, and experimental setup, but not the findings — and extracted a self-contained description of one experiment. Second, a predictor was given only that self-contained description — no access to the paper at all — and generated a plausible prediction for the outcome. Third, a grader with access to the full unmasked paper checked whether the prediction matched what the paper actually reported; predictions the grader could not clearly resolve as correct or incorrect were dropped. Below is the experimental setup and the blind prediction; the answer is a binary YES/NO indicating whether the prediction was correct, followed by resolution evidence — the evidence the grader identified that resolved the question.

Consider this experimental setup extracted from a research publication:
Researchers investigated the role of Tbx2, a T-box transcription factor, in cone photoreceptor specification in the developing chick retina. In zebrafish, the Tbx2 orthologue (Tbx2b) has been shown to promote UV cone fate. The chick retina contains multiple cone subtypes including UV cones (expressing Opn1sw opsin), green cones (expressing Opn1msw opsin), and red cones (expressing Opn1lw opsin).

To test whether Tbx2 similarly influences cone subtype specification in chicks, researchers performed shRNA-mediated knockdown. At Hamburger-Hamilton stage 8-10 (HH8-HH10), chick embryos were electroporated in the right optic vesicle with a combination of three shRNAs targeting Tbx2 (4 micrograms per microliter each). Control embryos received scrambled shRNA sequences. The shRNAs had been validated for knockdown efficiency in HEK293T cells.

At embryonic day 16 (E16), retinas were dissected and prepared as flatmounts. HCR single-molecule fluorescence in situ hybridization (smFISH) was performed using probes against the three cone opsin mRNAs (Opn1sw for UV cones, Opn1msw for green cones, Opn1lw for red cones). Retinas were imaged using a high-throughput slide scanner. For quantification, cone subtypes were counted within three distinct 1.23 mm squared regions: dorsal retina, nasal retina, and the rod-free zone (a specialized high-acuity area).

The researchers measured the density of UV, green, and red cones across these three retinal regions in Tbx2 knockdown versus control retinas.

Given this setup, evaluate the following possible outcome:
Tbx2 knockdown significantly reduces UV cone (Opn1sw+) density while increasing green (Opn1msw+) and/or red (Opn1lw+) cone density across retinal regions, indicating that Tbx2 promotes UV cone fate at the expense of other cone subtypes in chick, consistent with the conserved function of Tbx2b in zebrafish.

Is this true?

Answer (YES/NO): NO